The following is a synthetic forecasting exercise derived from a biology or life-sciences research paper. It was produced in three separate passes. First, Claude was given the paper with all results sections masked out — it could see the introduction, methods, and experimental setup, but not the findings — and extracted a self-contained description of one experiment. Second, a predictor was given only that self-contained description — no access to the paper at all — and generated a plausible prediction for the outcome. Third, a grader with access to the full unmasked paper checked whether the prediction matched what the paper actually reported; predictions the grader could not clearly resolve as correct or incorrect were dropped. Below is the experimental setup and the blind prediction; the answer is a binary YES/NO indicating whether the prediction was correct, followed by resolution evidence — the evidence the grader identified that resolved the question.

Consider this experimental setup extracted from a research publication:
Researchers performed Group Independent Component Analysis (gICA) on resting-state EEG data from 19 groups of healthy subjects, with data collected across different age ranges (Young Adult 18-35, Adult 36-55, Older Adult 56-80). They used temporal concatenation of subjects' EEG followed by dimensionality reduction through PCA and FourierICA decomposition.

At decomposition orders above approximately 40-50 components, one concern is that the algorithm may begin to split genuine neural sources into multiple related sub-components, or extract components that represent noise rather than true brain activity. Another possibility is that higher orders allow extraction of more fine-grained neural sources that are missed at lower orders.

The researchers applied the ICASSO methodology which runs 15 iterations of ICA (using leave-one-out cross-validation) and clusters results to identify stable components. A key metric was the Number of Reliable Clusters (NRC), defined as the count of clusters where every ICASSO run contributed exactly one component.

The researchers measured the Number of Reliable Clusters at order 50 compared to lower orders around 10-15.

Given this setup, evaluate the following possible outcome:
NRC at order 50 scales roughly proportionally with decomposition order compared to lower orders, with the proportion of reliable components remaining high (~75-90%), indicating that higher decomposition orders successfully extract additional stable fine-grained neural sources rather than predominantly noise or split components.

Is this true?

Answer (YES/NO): NO